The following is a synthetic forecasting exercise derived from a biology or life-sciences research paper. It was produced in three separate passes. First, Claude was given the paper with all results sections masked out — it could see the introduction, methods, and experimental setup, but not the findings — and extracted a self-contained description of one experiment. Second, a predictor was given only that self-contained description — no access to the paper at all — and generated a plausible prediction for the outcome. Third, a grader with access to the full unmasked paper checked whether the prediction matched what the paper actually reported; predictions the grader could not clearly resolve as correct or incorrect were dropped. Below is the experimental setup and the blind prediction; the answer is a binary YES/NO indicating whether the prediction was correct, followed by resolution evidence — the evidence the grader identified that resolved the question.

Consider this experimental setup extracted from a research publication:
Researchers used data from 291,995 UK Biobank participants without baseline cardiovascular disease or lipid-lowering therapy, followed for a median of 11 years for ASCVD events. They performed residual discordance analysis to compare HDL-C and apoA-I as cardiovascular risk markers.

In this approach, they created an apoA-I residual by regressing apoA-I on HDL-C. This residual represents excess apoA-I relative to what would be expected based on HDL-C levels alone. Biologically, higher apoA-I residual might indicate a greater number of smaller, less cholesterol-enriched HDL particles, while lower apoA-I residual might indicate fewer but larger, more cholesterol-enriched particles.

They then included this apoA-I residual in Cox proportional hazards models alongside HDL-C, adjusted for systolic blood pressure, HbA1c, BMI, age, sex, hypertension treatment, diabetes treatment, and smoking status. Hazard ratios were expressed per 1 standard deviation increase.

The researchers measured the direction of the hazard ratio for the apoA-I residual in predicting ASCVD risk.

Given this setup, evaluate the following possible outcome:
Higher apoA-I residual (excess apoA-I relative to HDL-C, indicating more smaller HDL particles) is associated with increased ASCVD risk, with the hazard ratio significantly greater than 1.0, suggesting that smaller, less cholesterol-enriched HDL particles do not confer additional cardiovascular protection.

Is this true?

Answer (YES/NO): NO